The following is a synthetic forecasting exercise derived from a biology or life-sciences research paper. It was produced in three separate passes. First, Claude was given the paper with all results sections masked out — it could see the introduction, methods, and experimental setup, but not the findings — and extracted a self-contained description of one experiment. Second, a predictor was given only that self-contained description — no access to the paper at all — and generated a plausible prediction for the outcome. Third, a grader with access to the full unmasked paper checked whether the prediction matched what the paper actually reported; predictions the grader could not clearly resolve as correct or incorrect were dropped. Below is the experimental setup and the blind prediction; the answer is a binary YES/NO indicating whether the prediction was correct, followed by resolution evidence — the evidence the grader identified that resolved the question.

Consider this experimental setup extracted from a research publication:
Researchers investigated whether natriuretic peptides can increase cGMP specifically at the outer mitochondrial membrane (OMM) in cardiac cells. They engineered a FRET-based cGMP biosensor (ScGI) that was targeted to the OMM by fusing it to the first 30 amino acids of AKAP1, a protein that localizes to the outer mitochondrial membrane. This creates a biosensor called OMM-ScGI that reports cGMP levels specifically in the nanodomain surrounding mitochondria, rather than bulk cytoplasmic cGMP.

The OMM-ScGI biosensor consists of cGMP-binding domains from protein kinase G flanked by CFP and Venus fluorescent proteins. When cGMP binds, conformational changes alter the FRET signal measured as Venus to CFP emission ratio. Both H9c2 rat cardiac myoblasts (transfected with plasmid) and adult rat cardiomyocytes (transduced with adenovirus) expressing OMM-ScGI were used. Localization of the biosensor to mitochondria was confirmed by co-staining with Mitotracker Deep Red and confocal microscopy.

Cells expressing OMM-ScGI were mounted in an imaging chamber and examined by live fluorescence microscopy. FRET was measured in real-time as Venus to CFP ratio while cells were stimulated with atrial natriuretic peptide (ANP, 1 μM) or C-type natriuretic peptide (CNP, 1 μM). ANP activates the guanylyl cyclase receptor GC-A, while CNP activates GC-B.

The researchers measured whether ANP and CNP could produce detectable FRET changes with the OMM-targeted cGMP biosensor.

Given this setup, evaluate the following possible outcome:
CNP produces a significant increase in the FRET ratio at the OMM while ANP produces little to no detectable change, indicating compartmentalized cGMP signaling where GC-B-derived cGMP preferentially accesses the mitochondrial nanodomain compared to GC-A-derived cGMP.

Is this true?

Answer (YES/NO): NO